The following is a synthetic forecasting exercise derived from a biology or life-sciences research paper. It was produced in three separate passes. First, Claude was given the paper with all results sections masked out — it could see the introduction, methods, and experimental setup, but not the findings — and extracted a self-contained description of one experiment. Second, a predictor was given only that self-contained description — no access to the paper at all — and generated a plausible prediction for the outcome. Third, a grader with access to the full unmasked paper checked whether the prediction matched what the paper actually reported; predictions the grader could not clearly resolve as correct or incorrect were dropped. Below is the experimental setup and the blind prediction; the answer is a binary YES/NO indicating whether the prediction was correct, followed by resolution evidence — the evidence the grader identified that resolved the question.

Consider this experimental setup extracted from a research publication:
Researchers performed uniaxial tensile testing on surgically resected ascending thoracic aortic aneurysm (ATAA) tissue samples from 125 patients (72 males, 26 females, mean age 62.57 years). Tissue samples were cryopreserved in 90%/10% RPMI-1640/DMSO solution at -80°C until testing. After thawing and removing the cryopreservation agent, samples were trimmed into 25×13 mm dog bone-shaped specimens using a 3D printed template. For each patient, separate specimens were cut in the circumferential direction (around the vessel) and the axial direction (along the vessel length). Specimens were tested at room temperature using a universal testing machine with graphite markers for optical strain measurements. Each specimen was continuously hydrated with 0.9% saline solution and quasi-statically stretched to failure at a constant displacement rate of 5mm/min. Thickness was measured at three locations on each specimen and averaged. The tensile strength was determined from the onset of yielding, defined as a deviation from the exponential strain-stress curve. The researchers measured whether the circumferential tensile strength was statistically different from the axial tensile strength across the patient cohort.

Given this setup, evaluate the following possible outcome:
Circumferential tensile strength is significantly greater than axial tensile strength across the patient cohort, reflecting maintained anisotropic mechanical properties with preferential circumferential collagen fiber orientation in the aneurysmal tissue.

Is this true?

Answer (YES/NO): YES